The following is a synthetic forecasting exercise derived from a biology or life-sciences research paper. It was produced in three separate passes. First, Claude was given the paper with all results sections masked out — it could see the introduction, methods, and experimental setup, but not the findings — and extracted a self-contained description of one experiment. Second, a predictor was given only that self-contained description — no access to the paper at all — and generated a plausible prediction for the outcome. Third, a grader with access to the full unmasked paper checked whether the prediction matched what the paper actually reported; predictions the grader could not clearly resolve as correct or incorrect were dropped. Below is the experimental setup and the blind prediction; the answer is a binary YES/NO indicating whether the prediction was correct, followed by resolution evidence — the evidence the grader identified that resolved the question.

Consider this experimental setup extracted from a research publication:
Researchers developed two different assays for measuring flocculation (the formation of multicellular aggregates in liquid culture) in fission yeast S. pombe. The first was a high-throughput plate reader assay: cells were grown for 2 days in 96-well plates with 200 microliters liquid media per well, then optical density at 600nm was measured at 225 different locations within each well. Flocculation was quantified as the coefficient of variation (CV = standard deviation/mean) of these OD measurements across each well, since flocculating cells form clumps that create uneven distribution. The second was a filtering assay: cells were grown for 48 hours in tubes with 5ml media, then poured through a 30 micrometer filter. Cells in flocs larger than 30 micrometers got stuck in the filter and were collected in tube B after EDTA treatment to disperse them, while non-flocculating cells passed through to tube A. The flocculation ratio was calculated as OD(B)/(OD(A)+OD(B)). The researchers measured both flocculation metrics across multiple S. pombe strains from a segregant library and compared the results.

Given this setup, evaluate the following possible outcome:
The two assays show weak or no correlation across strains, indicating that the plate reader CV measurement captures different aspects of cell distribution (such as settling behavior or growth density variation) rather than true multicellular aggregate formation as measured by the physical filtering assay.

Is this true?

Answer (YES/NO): NO